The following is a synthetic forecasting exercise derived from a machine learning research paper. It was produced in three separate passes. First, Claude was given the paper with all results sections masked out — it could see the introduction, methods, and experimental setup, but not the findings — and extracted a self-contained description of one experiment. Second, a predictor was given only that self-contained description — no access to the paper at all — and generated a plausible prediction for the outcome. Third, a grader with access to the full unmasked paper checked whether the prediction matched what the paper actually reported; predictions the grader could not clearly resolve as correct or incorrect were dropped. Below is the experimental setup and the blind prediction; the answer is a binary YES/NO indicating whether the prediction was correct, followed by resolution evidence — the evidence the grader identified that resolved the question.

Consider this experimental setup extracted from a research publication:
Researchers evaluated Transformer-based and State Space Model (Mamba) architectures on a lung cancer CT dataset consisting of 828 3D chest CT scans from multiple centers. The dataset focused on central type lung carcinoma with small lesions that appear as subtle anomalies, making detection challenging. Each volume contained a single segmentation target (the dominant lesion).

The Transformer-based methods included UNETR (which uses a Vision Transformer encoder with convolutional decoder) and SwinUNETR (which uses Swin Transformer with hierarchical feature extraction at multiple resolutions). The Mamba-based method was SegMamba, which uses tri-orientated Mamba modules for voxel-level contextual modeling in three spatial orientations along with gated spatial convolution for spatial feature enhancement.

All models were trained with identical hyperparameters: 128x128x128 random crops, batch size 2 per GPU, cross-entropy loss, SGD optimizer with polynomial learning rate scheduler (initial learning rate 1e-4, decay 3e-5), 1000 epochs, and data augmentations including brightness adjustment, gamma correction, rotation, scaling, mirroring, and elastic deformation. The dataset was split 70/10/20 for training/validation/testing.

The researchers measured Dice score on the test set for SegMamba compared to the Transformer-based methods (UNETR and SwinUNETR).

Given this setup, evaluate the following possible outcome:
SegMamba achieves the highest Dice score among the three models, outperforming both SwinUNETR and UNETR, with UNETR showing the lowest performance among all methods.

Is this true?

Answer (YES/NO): YES